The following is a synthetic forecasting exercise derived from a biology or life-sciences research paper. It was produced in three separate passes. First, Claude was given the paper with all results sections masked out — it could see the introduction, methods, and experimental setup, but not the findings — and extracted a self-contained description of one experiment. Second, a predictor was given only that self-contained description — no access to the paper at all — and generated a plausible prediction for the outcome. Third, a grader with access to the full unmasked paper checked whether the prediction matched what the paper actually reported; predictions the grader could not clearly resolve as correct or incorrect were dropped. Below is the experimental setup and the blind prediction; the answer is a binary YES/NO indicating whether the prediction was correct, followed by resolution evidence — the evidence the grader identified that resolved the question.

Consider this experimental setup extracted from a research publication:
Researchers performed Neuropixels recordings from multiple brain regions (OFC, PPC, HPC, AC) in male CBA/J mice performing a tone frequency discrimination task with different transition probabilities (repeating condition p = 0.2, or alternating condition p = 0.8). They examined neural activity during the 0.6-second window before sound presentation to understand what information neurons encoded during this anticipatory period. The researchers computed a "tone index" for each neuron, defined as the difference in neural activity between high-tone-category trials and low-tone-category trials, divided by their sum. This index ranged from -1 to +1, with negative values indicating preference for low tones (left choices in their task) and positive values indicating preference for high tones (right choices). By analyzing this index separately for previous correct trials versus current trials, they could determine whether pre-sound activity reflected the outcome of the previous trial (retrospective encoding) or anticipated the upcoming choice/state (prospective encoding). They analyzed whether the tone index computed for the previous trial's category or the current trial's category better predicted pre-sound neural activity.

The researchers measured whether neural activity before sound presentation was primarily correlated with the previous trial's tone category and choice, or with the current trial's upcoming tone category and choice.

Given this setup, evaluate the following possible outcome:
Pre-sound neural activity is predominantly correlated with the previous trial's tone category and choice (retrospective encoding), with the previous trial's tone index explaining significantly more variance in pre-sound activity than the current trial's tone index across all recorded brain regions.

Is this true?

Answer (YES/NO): YES